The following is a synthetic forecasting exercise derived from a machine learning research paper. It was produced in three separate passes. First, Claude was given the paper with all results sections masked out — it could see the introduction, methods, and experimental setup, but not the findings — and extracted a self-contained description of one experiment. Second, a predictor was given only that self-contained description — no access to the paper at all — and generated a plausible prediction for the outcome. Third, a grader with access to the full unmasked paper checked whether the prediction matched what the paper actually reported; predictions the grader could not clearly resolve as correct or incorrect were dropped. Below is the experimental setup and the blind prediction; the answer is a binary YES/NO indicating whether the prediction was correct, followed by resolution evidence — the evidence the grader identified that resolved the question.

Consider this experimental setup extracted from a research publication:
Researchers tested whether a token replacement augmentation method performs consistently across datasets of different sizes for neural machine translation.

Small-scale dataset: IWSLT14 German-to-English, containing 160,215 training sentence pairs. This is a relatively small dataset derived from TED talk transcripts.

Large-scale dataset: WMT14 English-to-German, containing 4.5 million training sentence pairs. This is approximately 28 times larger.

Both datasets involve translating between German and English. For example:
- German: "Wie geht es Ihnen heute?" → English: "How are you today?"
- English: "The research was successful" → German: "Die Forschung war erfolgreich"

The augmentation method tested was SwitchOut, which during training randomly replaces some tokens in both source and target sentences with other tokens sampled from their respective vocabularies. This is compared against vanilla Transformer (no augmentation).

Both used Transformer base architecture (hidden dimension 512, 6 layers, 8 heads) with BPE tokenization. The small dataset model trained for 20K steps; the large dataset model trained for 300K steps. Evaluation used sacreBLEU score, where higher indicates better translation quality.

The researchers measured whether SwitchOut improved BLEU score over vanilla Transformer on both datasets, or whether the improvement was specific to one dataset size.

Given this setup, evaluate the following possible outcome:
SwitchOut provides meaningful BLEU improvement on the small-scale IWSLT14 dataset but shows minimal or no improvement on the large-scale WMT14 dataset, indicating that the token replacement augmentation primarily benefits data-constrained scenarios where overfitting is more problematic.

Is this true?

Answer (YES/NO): NO